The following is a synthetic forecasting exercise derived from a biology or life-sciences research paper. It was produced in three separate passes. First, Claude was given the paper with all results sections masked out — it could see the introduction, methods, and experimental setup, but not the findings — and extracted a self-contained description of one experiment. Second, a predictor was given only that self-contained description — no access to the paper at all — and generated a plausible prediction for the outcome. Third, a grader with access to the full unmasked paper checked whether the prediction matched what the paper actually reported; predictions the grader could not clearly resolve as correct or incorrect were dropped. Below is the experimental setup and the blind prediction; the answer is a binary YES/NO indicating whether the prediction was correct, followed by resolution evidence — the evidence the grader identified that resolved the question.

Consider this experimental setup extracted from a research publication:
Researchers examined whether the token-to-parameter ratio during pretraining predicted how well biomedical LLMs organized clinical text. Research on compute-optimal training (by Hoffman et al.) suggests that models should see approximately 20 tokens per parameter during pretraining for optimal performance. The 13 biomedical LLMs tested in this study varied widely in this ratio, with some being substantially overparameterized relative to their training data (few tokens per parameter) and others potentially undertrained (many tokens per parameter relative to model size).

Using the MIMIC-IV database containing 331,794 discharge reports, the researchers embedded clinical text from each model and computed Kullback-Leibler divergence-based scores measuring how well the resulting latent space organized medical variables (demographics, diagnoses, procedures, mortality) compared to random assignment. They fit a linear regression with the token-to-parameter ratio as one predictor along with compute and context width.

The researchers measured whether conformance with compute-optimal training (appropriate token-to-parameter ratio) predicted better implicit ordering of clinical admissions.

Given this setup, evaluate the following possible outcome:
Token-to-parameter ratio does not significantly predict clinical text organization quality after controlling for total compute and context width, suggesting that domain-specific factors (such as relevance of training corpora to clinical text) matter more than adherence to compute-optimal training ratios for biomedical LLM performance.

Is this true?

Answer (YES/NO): NO